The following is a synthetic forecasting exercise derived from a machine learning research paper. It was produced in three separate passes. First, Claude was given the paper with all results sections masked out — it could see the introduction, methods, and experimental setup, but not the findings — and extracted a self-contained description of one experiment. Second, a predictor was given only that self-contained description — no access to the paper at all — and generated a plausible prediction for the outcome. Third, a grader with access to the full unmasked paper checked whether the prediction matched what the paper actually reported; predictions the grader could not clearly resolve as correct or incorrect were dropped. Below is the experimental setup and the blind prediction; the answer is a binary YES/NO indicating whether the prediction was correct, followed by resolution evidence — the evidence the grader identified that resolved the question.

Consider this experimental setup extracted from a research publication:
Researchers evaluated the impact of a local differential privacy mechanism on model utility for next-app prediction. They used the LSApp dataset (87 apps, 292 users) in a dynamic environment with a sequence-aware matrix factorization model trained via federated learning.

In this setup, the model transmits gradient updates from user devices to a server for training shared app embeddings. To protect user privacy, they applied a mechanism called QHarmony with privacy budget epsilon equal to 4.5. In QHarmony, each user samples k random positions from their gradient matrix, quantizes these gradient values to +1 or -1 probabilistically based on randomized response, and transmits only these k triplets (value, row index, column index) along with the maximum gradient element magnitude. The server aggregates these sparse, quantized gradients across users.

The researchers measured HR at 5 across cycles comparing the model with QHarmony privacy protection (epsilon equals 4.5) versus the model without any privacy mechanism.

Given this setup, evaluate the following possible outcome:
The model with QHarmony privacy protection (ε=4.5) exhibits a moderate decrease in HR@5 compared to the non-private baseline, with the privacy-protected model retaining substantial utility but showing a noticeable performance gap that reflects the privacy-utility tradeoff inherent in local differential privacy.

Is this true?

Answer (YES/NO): NO